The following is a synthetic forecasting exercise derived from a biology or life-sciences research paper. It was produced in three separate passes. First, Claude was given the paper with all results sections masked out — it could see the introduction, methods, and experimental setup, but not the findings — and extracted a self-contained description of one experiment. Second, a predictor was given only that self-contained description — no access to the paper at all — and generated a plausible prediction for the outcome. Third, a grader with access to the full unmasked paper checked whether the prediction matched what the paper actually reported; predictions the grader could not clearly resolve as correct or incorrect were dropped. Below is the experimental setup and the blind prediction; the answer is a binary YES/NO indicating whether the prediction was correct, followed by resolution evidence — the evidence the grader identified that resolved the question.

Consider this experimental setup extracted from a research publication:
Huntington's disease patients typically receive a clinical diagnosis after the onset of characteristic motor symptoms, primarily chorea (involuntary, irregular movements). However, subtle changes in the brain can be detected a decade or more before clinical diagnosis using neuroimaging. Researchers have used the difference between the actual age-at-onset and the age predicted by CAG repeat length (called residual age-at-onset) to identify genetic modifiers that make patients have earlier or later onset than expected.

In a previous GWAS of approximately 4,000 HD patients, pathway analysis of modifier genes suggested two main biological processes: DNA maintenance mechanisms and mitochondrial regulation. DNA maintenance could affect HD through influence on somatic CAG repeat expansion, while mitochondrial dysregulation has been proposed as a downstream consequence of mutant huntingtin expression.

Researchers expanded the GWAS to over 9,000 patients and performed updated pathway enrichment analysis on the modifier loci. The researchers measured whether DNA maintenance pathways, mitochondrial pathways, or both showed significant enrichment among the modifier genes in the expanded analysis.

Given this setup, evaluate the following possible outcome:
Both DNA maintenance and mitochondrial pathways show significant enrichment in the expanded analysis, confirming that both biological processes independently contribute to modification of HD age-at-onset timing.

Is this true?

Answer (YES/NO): NO